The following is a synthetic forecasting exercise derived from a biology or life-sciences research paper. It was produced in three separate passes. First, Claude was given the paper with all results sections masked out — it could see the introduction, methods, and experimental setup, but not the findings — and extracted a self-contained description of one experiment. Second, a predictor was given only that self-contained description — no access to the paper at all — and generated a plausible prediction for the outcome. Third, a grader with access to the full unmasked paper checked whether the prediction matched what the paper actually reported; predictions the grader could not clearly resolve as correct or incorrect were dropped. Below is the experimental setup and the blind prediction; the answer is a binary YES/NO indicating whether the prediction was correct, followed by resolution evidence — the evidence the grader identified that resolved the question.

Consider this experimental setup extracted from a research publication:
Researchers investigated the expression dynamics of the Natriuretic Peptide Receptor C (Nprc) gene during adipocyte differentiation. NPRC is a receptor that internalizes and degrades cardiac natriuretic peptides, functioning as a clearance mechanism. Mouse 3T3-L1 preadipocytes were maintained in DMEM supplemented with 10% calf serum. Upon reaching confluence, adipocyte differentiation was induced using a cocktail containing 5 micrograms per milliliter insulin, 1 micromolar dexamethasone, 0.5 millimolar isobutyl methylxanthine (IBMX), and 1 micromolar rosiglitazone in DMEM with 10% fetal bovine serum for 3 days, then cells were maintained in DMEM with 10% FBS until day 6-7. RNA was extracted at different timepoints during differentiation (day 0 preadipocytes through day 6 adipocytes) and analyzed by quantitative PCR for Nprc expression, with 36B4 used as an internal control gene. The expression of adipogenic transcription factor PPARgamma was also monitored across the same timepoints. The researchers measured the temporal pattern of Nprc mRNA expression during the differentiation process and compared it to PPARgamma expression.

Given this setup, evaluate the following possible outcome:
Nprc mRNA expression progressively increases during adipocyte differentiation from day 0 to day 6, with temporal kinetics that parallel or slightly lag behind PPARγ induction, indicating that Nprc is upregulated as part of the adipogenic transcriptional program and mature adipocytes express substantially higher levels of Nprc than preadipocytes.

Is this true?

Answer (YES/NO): YES